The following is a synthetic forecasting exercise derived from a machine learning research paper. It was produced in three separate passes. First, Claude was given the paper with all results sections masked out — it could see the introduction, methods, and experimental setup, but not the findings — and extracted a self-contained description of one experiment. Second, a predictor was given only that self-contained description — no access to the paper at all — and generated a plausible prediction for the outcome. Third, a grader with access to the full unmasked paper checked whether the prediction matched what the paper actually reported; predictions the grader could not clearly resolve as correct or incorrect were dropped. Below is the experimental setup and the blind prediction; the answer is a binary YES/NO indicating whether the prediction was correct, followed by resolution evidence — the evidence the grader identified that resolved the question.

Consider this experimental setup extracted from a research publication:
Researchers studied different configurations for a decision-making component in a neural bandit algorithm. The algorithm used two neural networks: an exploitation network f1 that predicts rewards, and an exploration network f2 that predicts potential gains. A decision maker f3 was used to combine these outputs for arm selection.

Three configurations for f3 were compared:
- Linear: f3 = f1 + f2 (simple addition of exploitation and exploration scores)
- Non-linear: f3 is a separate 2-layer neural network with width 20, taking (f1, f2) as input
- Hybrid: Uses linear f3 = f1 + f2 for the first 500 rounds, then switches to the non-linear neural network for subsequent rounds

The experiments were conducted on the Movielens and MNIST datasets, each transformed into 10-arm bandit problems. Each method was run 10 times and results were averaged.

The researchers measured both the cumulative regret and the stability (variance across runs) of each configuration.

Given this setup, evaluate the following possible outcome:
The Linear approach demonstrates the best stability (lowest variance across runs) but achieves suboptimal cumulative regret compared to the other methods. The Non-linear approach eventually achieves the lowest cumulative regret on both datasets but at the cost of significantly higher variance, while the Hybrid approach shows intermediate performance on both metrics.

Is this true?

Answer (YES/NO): NO